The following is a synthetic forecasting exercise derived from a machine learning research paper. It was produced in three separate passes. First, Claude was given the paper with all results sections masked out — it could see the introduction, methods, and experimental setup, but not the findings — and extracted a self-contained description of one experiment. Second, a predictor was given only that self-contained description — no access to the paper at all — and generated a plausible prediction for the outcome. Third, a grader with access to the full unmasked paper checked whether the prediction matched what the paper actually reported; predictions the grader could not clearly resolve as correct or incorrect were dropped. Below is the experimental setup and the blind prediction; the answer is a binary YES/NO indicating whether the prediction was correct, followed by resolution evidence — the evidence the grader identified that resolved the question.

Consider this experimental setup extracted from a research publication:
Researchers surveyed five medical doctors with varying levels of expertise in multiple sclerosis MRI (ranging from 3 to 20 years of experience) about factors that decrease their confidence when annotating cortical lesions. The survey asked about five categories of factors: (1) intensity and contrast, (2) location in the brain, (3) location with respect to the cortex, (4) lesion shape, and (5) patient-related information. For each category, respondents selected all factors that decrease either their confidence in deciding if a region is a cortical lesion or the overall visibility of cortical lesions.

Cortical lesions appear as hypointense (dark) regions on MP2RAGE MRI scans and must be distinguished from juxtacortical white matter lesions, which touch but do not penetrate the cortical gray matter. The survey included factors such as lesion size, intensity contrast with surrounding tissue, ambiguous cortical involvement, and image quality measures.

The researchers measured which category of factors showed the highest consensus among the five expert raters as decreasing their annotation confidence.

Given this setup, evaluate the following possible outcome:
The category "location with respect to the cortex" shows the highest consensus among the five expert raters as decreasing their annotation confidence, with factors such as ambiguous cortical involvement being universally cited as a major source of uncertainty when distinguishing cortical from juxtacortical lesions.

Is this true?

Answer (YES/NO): NO